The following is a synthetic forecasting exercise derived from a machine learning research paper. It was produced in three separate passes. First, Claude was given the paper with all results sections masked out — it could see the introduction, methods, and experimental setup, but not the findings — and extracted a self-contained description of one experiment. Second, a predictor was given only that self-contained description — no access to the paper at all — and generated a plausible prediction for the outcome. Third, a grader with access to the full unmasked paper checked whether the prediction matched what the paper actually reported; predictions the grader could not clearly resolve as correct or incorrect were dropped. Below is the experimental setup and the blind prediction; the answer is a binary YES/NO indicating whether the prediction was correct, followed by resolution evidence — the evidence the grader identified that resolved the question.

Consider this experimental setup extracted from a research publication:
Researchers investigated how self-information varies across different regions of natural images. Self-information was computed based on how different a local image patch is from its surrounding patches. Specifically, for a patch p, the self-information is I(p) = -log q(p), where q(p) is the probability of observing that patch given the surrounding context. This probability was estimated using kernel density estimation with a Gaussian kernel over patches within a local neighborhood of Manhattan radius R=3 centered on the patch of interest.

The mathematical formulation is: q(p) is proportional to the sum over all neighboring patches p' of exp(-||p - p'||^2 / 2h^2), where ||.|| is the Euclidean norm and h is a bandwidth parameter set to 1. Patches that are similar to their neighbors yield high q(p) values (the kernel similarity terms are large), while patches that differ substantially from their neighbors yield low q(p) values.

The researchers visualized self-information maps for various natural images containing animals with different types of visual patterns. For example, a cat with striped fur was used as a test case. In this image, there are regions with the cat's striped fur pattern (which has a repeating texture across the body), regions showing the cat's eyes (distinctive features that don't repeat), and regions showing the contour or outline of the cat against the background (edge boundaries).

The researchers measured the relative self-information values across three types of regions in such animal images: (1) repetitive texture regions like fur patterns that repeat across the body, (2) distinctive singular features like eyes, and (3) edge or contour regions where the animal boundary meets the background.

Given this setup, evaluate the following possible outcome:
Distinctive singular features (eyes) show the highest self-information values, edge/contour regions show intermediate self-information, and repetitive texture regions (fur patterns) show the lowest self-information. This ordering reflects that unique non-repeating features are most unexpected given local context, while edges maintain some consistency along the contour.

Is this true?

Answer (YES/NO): NO